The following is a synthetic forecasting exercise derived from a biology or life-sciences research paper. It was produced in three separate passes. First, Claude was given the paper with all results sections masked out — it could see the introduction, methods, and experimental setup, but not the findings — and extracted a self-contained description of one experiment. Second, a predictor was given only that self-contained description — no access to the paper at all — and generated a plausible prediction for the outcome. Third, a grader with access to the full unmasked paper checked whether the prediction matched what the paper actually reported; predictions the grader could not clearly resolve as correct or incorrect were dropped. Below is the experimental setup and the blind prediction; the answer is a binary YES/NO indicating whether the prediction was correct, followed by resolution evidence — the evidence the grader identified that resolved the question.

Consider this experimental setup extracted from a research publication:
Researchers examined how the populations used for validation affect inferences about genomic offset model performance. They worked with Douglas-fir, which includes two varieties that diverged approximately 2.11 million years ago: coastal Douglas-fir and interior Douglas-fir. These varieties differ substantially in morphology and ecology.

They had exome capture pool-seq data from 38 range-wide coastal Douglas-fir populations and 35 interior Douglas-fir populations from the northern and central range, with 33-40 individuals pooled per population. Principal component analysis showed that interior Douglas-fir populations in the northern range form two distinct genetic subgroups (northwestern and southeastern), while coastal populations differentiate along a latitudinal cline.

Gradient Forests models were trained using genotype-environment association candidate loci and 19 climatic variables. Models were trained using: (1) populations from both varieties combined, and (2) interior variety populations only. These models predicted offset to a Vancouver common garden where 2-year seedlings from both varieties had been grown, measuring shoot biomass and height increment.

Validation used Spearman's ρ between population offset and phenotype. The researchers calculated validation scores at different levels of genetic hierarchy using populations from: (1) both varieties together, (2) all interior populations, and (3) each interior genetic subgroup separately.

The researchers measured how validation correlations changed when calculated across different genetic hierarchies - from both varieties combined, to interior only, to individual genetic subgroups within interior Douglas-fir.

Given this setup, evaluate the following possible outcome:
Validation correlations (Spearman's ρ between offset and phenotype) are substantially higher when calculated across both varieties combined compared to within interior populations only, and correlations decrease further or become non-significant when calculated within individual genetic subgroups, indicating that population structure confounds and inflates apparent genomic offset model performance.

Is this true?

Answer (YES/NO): NO